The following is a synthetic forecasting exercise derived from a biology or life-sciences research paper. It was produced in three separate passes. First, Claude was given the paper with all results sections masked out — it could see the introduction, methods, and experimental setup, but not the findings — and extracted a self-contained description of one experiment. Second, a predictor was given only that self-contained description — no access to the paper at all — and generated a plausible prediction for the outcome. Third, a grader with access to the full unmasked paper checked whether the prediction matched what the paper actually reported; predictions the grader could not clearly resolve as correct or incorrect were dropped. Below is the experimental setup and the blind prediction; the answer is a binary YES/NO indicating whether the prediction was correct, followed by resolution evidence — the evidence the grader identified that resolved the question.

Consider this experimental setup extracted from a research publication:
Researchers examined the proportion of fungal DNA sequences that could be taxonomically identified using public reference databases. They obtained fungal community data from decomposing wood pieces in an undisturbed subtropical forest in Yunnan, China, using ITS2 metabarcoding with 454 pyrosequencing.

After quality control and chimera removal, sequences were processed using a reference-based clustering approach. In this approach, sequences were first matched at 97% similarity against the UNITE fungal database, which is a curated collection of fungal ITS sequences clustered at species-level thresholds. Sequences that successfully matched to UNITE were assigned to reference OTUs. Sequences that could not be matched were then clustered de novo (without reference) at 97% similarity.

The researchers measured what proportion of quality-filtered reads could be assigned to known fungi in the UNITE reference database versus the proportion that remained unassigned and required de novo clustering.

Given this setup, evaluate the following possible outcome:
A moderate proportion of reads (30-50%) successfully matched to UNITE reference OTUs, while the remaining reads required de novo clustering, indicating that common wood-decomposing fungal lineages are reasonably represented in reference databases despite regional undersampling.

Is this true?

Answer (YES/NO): NO